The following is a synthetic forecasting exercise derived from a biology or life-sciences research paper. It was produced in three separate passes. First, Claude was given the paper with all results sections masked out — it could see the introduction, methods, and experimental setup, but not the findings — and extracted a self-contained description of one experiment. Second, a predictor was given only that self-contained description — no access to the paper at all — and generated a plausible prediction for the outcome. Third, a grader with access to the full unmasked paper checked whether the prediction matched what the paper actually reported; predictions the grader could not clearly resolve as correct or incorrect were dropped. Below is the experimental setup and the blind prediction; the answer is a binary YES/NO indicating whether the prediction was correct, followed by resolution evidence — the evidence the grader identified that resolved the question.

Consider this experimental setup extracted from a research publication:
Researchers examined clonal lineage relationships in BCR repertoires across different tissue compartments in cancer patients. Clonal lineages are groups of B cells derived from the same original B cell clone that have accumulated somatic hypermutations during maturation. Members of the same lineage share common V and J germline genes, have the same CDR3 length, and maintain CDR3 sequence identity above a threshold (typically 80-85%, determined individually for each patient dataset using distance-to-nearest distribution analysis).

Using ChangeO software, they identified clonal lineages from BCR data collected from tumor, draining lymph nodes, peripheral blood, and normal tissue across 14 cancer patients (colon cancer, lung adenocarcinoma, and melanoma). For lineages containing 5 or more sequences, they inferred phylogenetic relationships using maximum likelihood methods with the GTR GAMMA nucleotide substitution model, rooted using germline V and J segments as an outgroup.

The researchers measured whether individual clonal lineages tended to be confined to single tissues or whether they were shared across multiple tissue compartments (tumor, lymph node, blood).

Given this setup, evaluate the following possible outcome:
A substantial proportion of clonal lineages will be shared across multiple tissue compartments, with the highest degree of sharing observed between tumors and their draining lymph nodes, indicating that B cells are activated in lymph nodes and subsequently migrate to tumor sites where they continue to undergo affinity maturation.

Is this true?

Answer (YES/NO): YES